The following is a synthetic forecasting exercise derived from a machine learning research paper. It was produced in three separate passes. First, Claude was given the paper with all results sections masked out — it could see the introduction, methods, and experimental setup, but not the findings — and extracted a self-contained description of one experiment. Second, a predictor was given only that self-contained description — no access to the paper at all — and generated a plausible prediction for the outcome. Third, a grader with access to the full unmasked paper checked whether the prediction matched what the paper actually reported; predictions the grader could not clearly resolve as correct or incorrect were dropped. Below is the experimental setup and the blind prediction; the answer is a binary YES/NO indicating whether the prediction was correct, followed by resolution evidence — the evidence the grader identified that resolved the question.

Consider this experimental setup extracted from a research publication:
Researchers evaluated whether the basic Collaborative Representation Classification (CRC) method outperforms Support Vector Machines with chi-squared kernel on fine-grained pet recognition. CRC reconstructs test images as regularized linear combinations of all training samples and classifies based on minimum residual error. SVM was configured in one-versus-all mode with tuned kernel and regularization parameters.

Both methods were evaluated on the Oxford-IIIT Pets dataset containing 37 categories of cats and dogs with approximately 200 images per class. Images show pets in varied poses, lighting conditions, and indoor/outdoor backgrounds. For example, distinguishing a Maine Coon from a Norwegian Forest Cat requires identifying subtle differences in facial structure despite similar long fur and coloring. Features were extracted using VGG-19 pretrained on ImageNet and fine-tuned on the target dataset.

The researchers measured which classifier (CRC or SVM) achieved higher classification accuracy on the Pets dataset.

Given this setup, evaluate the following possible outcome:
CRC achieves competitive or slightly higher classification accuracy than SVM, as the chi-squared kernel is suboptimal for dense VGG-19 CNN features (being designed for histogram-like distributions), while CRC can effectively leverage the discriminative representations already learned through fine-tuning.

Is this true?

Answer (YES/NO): YES